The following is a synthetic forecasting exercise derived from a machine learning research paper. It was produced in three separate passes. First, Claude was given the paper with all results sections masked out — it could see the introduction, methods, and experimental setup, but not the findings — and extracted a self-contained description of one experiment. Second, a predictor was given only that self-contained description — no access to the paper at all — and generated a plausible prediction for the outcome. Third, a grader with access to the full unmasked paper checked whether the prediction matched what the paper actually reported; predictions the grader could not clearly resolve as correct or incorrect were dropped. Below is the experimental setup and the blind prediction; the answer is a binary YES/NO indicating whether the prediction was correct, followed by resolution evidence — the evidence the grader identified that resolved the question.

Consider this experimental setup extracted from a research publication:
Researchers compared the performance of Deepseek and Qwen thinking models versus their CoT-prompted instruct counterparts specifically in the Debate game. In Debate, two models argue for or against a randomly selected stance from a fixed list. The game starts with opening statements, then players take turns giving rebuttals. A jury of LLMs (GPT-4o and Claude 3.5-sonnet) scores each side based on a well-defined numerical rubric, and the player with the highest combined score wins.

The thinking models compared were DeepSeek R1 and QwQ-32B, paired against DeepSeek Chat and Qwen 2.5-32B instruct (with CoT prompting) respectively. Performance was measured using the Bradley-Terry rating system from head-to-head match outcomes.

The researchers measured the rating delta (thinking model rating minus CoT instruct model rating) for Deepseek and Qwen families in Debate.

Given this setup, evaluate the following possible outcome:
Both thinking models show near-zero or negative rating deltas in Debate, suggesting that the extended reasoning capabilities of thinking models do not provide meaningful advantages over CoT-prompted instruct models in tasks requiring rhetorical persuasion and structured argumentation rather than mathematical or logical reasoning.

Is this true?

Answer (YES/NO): NO